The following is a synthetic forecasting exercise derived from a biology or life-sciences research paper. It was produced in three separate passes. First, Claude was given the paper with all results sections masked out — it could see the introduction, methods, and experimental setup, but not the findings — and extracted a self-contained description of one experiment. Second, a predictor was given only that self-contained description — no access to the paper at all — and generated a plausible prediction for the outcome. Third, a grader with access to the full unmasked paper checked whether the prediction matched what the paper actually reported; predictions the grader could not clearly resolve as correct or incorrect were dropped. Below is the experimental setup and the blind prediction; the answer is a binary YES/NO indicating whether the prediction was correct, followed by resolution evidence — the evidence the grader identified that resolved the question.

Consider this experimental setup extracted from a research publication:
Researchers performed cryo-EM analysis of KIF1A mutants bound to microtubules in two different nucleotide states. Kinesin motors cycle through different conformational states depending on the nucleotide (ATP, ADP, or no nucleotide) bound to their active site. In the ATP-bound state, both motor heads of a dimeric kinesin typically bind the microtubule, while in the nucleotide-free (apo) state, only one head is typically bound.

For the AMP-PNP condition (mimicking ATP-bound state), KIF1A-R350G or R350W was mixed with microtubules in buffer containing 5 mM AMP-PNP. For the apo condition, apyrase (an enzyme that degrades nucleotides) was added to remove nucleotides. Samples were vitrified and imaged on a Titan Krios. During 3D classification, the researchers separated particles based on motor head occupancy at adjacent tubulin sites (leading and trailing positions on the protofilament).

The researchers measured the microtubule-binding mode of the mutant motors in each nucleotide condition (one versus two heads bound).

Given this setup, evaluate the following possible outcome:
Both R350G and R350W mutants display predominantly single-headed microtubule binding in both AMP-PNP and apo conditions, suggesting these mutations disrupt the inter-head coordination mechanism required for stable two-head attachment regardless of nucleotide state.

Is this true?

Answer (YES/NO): NO